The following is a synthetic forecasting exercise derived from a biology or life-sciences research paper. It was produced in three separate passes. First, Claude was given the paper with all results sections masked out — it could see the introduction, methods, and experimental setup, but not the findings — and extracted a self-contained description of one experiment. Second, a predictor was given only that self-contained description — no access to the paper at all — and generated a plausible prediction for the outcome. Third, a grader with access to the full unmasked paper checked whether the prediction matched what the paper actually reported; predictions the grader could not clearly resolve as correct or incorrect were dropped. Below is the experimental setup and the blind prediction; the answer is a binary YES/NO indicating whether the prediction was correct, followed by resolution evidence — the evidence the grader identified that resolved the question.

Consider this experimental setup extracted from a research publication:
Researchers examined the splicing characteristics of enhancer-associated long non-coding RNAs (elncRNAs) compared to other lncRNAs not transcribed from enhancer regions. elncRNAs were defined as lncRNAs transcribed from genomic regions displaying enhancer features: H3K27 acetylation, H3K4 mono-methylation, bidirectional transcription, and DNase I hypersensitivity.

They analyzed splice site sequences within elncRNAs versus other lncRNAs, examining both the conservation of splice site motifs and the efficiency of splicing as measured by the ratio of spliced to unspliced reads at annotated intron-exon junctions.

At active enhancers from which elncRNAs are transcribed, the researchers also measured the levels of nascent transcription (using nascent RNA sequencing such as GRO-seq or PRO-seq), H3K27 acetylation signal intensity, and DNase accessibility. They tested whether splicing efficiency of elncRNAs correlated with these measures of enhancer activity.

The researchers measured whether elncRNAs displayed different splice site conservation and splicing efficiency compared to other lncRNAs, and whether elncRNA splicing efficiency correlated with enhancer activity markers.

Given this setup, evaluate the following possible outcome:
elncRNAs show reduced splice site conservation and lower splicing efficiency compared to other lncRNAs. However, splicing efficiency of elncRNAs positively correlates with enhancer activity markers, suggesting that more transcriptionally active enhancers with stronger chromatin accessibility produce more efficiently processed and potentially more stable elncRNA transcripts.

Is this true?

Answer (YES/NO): NO